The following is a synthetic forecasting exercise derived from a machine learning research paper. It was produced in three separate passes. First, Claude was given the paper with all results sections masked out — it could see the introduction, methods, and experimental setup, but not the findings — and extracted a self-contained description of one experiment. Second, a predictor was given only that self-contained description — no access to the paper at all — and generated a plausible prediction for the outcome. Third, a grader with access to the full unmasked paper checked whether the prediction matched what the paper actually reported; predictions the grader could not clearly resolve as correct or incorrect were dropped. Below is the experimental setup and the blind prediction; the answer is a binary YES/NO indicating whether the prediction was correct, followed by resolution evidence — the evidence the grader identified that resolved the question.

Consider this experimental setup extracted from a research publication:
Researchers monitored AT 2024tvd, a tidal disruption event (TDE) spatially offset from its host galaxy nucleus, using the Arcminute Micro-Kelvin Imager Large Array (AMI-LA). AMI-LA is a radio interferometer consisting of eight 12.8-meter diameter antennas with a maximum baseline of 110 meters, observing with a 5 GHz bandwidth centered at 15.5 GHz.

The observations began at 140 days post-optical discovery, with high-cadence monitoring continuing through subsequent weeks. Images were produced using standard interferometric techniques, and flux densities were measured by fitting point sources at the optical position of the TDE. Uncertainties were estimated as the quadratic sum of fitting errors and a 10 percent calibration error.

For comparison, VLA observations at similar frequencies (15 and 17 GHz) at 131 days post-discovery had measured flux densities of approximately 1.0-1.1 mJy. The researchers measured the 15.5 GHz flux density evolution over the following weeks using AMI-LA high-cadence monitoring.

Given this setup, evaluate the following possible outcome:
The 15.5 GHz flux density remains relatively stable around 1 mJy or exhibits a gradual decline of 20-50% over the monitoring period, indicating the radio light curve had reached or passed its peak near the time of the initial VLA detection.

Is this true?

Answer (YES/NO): NO